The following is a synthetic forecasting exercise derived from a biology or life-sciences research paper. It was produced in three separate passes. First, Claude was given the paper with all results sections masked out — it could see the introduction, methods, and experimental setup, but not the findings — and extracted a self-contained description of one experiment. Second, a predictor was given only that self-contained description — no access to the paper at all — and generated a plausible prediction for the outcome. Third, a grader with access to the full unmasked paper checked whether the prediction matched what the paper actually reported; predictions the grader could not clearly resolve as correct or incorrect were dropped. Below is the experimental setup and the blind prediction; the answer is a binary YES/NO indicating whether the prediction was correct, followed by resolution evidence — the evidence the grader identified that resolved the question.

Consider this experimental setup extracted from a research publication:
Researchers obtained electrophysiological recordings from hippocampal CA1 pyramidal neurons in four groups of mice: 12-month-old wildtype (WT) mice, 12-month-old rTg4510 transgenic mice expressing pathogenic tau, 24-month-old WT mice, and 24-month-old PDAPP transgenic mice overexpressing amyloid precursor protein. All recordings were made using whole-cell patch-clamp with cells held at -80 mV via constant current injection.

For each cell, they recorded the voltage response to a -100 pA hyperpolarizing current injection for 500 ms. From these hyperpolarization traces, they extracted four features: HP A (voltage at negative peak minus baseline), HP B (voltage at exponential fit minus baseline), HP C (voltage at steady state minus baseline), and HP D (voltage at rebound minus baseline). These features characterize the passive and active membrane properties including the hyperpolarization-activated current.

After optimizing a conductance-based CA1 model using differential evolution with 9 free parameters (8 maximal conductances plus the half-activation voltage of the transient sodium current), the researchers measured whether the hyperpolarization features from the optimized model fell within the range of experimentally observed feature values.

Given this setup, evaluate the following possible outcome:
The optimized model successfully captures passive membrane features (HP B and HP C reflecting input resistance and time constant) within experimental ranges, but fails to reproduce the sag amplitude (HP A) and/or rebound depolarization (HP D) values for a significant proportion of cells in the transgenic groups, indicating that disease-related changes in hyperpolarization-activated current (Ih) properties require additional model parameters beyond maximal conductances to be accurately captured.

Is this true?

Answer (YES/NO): NO